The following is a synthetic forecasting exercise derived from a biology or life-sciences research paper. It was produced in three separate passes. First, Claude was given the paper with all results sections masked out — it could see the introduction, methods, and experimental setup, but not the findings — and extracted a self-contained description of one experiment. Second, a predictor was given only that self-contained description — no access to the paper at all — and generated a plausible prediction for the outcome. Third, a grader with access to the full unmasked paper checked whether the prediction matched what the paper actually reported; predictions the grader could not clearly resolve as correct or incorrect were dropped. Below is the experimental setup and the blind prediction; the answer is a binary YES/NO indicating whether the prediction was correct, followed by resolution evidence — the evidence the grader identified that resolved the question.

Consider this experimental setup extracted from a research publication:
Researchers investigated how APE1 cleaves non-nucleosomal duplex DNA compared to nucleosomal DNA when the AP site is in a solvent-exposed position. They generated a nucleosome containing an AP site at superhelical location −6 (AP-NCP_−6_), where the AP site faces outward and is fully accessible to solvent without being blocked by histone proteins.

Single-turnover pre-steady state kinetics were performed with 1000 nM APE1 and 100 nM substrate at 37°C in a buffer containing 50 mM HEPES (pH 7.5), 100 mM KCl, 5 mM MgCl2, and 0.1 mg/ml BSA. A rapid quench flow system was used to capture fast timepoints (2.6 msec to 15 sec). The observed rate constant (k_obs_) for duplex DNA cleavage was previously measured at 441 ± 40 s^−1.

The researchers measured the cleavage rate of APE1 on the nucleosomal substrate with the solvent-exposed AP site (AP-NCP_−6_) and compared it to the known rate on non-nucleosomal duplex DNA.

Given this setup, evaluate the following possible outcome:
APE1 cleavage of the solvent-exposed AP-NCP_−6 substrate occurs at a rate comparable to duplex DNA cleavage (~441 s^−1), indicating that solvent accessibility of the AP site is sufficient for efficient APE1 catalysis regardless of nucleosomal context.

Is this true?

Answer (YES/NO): YES